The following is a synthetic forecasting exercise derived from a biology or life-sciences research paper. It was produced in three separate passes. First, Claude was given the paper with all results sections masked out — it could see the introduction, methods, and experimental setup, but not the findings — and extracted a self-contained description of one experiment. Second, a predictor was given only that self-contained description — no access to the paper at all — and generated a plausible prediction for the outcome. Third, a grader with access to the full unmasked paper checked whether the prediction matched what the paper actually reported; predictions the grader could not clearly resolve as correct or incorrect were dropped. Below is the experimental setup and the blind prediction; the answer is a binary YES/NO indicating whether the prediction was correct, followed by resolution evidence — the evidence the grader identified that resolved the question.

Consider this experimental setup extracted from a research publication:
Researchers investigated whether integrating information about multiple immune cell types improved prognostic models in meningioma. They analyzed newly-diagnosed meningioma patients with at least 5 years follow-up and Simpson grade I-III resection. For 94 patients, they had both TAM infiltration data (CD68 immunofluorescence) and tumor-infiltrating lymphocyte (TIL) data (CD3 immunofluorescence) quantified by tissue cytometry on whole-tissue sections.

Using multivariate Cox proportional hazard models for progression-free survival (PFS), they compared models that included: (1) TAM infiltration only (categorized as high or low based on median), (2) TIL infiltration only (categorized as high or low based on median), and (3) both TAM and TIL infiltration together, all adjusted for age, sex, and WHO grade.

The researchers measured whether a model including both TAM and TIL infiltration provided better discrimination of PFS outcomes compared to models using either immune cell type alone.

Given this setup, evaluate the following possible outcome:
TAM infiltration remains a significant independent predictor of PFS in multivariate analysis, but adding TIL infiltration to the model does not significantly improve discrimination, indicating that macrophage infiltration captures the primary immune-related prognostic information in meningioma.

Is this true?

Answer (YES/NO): YES